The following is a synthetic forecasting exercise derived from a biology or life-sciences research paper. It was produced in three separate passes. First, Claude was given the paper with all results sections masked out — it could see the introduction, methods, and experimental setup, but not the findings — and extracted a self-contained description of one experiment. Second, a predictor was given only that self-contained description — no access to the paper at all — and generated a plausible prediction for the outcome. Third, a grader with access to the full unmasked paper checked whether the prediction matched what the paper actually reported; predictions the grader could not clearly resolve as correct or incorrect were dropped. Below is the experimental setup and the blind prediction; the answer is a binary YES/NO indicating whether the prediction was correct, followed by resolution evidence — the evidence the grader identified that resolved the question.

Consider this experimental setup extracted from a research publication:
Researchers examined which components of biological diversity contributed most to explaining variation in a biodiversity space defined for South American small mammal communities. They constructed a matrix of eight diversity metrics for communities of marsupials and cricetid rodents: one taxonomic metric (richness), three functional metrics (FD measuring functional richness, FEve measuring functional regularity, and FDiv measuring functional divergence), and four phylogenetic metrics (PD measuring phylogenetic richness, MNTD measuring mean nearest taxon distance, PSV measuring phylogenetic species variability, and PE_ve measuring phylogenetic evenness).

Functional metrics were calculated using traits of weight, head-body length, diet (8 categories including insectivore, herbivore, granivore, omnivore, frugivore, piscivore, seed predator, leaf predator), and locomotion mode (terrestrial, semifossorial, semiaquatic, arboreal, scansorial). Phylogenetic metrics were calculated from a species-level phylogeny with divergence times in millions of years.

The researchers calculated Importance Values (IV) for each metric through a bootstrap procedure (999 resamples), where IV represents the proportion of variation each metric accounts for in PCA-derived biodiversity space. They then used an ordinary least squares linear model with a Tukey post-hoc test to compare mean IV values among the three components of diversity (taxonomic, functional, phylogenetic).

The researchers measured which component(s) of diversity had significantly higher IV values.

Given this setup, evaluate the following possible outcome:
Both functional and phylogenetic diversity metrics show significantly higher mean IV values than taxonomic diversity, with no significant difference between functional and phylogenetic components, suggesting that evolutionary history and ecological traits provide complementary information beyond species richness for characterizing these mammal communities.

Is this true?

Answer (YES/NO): NO